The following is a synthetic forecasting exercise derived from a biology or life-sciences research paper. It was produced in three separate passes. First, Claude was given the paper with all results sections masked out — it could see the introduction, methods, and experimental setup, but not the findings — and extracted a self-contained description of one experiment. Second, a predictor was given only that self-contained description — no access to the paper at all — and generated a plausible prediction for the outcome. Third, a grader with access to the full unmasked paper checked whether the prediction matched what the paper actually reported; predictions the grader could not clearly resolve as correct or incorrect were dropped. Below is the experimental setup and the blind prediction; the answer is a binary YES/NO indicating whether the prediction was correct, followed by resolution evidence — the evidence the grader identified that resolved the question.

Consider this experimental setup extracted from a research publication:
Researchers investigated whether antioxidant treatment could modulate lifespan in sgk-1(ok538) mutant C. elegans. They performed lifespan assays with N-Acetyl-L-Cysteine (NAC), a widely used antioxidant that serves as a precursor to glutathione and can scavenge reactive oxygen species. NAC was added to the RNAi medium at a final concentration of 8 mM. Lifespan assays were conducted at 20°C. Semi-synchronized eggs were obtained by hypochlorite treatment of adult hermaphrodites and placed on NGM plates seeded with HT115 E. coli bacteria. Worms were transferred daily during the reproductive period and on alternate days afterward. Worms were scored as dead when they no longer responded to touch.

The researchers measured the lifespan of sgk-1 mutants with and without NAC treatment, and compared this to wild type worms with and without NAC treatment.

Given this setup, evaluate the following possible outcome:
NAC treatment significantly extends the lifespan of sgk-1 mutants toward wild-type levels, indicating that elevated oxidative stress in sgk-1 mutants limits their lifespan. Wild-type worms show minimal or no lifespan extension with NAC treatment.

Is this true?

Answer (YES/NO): NO